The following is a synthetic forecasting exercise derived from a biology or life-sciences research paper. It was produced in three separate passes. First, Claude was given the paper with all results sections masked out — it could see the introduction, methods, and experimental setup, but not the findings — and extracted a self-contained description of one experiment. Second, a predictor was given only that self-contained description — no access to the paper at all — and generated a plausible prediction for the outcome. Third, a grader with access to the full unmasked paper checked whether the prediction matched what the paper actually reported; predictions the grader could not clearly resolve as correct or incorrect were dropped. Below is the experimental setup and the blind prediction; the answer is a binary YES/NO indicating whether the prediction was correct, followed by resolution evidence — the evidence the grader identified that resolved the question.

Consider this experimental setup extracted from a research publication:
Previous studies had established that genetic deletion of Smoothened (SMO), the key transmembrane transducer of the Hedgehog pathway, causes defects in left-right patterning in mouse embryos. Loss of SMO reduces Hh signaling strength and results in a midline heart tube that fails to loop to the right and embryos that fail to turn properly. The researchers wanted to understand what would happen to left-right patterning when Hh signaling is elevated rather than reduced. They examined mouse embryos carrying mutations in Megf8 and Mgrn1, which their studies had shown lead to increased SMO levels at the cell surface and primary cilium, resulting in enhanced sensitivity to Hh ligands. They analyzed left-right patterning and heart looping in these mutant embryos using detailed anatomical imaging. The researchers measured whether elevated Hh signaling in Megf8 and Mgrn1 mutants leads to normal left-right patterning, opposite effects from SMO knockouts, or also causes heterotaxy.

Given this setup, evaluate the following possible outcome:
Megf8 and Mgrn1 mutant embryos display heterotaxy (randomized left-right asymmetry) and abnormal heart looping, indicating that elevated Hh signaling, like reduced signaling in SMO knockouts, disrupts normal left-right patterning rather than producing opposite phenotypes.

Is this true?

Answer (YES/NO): YES